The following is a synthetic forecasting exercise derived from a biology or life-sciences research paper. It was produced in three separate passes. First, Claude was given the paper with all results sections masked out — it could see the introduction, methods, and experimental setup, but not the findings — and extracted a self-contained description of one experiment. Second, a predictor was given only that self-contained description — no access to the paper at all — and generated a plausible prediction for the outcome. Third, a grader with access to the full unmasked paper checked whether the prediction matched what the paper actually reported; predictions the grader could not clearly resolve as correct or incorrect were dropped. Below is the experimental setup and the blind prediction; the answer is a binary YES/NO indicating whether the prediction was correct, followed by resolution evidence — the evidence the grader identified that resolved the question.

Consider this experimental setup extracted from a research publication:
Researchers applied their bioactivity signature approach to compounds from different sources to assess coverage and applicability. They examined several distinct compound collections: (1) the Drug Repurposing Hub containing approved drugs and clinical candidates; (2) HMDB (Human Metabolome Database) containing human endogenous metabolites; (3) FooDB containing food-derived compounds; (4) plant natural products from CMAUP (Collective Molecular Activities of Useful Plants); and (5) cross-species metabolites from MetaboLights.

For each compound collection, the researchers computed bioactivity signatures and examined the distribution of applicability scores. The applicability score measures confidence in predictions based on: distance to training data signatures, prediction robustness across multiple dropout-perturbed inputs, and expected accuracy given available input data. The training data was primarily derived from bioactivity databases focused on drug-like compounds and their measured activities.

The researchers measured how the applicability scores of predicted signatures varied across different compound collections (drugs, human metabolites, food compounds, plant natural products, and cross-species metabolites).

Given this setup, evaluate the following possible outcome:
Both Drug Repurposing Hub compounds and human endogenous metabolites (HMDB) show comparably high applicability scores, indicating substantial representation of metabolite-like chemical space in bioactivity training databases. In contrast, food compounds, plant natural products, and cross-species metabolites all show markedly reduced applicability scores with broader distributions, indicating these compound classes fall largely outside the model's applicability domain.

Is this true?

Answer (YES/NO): NO